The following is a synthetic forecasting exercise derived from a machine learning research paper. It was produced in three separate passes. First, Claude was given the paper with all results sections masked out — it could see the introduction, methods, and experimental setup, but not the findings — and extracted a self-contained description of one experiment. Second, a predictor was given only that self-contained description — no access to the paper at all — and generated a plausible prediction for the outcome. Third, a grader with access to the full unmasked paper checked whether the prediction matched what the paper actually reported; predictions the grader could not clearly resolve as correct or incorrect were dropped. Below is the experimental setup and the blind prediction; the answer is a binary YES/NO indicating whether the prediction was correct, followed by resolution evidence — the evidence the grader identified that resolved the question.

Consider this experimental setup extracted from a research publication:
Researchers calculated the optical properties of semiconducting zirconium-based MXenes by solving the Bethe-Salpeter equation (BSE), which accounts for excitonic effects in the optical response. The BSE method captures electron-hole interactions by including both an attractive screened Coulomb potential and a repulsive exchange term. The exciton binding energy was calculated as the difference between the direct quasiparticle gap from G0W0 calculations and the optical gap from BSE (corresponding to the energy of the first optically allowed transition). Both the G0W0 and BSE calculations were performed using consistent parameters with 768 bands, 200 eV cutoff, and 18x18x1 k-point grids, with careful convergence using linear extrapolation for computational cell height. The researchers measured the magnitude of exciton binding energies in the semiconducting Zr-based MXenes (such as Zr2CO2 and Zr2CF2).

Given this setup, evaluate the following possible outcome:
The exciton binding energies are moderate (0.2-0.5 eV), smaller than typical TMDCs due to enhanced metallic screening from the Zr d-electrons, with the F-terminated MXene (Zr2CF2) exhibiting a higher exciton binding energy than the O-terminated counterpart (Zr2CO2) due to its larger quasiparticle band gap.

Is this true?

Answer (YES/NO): NO